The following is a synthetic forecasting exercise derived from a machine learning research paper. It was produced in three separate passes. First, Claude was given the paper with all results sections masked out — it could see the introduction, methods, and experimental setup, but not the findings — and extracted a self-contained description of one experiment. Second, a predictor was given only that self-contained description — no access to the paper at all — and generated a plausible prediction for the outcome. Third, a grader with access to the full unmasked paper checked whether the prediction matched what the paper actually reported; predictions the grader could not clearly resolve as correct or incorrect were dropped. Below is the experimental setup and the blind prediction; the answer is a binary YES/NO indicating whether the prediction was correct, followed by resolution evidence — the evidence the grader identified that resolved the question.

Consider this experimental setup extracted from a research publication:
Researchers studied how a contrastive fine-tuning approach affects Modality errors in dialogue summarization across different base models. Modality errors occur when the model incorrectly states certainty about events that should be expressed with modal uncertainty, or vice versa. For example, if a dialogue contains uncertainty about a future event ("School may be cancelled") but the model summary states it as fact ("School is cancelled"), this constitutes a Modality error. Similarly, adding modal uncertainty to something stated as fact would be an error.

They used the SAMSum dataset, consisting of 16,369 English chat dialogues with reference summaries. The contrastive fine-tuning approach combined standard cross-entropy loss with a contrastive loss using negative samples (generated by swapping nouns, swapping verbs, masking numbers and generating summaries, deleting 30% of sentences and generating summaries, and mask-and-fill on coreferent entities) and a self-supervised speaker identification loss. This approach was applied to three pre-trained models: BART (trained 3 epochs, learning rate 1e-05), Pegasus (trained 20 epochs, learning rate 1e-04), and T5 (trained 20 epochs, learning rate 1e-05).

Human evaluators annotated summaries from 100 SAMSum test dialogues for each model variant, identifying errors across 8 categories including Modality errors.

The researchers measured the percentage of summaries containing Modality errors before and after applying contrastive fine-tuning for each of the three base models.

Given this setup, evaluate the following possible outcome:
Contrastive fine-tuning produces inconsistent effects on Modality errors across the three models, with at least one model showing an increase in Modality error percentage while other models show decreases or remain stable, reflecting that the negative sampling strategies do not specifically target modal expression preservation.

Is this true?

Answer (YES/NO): YES